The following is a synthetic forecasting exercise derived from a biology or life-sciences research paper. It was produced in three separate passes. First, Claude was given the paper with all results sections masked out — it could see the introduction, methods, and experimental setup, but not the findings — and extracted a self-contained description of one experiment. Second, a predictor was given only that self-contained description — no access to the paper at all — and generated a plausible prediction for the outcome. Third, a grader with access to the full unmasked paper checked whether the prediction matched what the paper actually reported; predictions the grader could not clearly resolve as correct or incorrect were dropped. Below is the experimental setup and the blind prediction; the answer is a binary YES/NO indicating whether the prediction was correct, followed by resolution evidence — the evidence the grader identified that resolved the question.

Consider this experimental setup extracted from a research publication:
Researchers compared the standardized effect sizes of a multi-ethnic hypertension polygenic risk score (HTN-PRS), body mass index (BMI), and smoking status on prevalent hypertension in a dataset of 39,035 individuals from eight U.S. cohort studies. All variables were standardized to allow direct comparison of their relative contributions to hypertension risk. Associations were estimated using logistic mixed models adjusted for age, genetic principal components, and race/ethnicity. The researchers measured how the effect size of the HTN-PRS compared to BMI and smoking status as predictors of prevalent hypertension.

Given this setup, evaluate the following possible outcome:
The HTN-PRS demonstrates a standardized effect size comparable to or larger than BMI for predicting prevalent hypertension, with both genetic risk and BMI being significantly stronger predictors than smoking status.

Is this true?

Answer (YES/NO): YES